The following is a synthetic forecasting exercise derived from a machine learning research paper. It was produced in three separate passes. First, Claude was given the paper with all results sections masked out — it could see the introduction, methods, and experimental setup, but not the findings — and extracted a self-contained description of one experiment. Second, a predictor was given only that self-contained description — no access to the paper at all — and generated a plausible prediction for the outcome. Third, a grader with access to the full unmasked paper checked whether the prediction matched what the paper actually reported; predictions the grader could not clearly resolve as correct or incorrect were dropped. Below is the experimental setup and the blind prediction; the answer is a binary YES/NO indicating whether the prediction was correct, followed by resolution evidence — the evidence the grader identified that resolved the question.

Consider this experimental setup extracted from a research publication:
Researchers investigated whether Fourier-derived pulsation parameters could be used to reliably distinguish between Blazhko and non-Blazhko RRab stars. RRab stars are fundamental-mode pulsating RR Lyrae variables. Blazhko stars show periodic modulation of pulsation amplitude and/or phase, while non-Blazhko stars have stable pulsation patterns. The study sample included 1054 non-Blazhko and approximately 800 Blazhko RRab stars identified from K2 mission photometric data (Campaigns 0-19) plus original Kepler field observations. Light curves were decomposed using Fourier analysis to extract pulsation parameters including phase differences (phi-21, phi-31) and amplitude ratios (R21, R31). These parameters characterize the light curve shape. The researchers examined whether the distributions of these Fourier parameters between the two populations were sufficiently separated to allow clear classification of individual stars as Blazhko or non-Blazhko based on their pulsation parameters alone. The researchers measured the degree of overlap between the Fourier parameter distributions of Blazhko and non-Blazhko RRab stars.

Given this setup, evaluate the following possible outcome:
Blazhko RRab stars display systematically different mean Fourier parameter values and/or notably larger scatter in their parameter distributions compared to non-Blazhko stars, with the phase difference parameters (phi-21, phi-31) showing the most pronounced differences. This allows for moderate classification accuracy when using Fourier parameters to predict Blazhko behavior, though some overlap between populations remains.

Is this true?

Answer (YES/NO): NO